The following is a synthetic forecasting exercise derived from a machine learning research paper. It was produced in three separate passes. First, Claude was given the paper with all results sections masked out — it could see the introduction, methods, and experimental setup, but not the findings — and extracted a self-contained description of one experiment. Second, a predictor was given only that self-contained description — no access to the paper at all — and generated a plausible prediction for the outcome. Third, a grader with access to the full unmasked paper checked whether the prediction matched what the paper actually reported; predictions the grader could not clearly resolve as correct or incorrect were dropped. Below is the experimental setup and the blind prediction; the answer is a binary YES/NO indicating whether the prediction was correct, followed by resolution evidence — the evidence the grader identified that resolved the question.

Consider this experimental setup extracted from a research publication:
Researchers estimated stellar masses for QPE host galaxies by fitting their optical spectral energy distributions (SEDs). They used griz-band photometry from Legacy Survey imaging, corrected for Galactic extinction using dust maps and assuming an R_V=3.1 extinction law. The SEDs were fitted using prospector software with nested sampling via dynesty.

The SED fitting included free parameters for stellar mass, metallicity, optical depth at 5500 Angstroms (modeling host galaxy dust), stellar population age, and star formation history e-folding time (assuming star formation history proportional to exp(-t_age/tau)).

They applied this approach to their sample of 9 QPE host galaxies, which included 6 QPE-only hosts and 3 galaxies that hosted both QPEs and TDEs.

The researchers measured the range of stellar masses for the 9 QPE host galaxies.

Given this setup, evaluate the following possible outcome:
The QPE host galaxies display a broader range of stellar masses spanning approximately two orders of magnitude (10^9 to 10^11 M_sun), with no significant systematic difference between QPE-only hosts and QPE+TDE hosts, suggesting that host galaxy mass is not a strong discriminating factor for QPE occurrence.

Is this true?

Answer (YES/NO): NO